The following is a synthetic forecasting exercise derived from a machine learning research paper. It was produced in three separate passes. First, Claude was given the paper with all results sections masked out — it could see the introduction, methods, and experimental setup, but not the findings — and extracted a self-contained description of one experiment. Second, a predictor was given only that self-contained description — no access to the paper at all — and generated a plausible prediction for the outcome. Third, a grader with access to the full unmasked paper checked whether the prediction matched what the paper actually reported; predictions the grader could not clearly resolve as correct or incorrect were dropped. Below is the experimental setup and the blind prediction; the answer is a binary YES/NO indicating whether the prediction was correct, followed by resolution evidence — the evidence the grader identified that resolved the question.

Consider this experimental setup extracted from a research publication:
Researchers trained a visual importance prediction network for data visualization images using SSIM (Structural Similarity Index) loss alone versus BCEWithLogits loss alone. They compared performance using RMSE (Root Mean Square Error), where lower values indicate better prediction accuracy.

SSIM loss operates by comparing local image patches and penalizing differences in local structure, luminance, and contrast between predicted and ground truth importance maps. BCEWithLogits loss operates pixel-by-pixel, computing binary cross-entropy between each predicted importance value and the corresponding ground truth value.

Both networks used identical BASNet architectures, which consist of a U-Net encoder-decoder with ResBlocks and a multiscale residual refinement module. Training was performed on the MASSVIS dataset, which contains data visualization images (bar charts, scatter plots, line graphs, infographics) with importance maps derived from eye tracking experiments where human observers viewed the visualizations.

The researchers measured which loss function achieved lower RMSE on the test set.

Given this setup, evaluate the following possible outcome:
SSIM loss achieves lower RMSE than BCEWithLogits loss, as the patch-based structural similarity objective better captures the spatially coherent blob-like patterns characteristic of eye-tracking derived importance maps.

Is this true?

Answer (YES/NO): NO